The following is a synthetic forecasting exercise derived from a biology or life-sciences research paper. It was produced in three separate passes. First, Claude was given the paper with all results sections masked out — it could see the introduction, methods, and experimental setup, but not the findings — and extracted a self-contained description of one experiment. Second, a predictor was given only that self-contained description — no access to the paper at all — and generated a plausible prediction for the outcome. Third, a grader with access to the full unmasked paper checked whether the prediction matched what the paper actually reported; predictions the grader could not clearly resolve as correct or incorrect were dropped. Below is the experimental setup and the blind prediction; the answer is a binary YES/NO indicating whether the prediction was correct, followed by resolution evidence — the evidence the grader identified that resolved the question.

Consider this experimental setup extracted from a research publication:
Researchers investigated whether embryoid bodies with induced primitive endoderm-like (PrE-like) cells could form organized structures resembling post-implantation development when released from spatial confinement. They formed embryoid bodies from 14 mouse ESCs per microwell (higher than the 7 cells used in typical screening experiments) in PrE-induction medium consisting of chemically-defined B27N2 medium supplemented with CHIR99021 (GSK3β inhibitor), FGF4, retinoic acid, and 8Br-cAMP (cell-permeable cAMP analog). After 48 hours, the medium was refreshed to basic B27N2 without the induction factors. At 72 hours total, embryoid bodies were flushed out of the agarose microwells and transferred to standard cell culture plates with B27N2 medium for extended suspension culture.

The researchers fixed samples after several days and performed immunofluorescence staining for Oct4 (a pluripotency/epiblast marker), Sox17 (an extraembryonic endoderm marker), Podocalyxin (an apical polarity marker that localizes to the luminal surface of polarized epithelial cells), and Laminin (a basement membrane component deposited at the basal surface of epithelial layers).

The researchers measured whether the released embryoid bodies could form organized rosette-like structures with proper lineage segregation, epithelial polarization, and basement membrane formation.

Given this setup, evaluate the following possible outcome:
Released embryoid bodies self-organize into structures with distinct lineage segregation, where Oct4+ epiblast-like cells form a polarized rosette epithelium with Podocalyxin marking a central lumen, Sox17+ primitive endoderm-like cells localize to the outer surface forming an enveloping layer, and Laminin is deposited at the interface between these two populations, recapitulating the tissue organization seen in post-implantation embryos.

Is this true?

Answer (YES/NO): YES